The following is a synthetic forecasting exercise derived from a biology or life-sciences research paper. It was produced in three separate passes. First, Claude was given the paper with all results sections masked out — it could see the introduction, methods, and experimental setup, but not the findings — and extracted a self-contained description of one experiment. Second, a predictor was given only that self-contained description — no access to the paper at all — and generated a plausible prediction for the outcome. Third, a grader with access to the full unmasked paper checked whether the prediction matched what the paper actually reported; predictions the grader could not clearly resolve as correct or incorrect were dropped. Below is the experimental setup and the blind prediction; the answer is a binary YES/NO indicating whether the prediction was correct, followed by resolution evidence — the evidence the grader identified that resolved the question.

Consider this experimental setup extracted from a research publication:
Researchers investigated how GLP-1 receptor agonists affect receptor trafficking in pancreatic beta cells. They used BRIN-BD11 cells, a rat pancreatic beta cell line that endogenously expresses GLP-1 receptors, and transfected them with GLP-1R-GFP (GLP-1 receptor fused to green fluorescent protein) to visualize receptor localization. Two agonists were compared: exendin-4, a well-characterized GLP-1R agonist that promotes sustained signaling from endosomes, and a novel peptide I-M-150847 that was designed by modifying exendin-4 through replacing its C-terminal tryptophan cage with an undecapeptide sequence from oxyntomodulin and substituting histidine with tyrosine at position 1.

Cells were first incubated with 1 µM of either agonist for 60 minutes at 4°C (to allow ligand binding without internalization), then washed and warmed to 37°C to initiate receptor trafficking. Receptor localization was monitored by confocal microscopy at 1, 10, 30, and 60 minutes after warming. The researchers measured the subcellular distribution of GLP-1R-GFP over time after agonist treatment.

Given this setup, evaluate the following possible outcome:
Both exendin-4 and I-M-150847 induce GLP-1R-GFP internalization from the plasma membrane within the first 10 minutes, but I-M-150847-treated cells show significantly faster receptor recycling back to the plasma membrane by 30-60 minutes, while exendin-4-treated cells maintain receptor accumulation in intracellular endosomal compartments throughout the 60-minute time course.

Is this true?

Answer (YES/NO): YES